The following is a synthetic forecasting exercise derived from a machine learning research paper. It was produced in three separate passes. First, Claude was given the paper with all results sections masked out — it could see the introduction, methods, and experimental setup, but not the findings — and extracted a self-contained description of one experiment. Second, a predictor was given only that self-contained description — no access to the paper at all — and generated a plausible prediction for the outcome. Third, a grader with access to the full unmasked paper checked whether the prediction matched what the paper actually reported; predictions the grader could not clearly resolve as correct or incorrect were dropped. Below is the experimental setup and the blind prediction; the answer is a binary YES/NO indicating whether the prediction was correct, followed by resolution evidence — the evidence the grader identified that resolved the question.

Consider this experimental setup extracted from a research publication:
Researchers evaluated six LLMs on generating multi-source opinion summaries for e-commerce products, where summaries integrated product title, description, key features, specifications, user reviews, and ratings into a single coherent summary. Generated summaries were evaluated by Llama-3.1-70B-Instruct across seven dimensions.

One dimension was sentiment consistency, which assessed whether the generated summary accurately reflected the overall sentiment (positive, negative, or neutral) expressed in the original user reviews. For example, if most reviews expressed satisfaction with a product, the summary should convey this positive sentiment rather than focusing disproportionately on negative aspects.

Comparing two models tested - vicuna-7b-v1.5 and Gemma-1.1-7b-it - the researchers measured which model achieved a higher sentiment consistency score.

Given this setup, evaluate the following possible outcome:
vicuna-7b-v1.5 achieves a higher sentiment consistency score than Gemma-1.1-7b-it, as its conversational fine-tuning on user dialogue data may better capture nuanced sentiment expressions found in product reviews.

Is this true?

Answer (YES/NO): NO